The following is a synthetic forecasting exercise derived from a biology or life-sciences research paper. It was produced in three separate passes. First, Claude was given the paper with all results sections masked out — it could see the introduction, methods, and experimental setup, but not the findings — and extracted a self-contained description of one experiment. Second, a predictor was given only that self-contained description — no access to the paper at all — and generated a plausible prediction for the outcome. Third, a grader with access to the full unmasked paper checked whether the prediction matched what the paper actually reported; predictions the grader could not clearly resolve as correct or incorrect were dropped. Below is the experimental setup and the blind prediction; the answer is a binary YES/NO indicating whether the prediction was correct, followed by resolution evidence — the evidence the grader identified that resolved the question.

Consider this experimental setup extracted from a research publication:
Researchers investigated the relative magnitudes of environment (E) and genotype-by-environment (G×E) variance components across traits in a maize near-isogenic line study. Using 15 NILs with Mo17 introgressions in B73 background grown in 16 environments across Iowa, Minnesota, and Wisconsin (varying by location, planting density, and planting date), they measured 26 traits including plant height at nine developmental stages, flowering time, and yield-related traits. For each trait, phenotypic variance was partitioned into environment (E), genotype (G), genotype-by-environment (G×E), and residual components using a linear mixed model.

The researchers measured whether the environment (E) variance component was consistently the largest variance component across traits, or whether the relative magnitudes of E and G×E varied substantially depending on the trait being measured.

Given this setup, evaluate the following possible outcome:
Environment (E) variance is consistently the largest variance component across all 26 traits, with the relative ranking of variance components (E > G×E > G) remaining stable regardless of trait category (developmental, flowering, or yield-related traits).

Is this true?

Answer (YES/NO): NO